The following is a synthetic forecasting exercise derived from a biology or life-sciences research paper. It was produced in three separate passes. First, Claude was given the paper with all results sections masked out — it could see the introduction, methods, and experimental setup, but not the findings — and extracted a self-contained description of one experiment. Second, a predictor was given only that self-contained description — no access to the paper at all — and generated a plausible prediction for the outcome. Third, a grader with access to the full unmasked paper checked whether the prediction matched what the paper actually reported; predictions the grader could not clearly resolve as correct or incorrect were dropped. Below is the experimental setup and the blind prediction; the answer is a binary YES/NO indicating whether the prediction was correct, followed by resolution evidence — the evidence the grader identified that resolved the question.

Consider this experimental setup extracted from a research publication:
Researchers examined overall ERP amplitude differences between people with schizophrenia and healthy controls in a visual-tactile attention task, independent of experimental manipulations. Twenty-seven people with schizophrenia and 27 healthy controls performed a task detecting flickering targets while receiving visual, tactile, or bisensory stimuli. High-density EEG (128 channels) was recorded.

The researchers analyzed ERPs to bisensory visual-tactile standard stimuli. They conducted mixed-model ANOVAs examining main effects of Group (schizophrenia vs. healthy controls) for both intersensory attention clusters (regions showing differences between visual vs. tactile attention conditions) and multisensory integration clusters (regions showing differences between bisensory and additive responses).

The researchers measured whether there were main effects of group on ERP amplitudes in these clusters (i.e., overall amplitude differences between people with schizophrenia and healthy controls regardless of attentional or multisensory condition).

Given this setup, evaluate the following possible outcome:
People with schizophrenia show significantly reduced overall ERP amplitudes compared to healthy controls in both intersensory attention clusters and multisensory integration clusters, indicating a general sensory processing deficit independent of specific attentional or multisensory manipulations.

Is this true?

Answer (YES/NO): NO